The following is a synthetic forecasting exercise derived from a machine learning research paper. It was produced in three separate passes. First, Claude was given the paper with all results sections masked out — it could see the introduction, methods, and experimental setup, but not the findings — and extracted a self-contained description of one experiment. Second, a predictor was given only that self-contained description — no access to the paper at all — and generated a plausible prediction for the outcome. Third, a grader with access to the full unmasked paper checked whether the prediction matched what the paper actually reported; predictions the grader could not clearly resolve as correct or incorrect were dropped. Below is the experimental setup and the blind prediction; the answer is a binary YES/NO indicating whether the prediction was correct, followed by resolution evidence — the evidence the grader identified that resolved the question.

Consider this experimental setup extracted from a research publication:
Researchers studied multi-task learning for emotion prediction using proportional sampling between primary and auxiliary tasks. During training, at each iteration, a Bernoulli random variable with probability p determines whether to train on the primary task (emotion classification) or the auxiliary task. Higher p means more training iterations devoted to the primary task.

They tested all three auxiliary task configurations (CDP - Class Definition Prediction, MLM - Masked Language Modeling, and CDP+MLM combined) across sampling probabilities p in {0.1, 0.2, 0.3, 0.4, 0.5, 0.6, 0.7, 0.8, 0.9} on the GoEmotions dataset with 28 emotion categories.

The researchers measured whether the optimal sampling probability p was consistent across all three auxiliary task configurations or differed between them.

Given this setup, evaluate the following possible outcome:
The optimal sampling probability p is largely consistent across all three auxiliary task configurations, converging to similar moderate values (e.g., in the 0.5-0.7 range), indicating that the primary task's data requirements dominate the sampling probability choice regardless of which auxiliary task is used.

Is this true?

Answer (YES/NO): YES